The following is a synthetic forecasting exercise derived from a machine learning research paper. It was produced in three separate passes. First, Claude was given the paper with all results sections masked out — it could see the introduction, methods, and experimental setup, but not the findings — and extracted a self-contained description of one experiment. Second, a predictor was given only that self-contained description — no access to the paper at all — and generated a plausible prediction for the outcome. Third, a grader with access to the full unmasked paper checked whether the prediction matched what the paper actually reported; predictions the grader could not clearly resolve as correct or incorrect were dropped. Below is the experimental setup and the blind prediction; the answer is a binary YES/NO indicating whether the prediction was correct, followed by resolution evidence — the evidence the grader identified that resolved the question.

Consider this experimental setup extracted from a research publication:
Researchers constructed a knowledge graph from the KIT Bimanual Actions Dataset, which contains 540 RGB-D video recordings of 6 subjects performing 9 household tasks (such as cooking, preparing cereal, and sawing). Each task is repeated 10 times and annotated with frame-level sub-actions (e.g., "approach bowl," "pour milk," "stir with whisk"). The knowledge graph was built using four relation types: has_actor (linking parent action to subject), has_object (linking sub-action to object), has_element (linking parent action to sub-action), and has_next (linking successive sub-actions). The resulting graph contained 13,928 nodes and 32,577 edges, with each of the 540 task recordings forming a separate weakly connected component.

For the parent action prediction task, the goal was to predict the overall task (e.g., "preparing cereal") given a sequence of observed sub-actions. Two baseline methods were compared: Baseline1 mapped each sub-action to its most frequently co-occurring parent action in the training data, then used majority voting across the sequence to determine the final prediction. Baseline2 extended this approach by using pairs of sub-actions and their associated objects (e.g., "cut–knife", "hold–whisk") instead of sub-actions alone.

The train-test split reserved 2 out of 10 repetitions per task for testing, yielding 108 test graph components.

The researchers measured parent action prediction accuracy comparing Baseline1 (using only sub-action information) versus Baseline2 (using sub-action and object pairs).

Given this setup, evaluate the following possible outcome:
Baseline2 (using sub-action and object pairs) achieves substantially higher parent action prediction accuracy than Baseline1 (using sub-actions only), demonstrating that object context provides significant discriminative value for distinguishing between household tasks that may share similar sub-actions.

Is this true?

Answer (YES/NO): YES